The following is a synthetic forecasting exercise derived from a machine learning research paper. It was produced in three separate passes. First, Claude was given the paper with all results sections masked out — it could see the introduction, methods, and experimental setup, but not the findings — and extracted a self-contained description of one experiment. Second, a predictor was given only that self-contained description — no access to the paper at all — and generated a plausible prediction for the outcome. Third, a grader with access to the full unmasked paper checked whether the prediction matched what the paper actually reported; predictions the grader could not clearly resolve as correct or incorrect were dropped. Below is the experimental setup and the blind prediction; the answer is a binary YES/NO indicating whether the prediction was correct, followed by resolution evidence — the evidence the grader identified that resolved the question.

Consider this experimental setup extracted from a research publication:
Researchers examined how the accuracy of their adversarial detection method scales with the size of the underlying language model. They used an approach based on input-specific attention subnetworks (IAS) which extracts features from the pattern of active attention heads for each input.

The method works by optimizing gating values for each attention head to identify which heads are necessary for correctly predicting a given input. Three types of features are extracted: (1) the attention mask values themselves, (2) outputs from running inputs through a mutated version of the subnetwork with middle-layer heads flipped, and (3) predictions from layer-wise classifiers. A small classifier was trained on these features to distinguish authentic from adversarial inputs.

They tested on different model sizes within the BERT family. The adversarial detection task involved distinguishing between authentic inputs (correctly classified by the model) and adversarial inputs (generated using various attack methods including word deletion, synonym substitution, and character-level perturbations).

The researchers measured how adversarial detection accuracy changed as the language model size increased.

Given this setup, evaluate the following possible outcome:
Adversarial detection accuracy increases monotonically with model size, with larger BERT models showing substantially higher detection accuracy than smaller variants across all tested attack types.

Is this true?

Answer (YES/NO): YES